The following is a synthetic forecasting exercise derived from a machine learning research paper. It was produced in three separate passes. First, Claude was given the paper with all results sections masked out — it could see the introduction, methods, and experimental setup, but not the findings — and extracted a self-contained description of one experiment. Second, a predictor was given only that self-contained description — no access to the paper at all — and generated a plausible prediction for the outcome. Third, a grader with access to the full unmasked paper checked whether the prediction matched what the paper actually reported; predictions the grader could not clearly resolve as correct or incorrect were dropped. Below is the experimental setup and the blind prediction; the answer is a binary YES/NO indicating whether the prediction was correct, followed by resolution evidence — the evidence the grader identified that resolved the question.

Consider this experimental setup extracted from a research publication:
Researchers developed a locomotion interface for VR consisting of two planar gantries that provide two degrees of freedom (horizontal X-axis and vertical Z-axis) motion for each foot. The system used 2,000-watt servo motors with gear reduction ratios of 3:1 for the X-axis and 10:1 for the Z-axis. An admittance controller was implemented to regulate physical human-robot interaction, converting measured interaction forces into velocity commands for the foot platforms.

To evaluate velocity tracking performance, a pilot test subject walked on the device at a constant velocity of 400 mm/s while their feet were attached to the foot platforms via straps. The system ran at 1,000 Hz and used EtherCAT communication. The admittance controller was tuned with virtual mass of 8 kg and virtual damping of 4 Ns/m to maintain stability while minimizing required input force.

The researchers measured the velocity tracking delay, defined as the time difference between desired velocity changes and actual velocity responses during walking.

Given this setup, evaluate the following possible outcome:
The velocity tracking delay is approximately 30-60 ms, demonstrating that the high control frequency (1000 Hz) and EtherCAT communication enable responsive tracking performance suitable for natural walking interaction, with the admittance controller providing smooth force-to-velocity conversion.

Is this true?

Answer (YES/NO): NO